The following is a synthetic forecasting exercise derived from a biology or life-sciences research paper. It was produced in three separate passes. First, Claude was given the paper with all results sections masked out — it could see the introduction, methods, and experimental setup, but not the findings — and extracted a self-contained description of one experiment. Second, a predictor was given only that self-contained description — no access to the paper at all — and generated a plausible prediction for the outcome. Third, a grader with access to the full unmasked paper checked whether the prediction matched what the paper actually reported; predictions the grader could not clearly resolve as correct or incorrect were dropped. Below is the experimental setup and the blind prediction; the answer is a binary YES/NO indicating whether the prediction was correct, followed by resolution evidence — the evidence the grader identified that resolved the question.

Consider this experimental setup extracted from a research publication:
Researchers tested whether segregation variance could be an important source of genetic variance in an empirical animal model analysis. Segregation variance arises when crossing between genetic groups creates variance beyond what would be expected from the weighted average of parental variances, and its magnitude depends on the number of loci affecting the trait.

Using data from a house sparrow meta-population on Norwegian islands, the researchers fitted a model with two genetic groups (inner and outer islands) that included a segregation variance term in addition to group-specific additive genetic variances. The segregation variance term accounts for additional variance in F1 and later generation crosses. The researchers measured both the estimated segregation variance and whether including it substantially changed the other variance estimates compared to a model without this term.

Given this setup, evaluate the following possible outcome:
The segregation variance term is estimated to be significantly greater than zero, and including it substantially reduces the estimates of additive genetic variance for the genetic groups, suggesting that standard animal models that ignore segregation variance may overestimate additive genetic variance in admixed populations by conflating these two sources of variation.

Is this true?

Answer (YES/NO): NO